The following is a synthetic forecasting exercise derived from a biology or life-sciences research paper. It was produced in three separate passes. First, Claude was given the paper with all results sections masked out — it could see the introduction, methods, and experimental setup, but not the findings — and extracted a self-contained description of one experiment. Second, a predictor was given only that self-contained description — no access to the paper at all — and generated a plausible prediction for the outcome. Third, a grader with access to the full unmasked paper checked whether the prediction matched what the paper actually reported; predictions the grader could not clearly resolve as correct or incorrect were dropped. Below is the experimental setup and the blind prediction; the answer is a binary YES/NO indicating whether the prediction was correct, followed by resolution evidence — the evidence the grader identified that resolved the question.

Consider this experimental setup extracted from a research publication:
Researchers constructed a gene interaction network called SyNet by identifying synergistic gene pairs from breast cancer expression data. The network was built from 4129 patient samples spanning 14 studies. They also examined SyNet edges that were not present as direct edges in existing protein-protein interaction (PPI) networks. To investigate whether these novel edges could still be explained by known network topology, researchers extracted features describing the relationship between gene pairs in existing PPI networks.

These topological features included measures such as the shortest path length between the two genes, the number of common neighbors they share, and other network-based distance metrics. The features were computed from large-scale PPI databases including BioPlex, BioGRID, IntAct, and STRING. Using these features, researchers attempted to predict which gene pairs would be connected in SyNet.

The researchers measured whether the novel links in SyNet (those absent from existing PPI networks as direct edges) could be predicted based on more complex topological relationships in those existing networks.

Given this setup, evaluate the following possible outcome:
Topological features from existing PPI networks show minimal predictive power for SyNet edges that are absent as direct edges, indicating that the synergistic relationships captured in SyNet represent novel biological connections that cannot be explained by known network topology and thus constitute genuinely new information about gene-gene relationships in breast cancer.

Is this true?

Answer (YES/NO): NO